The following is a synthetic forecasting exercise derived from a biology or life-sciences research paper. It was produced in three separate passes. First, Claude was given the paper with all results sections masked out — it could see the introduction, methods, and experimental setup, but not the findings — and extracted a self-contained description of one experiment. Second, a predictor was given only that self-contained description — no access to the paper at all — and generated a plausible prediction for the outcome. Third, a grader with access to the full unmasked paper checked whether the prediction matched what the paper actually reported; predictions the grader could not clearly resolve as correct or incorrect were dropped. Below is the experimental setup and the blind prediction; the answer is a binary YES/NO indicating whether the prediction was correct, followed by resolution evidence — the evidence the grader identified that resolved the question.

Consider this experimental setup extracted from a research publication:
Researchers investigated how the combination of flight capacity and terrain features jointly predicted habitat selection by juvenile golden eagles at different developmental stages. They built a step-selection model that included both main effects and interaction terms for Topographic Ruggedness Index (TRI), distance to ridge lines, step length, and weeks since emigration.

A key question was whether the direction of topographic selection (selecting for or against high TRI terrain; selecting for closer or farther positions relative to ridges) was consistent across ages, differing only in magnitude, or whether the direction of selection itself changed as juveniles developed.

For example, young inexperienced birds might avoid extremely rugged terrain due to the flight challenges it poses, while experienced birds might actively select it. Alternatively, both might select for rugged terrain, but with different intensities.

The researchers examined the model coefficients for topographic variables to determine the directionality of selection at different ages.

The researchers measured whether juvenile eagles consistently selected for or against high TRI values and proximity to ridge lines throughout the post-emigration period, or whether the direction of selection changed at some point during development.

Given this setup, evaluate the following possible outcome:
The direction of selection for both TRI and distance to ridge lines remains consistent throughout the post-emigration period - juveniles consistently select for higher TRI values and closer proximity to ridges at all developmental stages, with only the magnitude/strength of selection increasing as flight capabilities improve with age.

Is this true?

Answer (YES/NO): NO